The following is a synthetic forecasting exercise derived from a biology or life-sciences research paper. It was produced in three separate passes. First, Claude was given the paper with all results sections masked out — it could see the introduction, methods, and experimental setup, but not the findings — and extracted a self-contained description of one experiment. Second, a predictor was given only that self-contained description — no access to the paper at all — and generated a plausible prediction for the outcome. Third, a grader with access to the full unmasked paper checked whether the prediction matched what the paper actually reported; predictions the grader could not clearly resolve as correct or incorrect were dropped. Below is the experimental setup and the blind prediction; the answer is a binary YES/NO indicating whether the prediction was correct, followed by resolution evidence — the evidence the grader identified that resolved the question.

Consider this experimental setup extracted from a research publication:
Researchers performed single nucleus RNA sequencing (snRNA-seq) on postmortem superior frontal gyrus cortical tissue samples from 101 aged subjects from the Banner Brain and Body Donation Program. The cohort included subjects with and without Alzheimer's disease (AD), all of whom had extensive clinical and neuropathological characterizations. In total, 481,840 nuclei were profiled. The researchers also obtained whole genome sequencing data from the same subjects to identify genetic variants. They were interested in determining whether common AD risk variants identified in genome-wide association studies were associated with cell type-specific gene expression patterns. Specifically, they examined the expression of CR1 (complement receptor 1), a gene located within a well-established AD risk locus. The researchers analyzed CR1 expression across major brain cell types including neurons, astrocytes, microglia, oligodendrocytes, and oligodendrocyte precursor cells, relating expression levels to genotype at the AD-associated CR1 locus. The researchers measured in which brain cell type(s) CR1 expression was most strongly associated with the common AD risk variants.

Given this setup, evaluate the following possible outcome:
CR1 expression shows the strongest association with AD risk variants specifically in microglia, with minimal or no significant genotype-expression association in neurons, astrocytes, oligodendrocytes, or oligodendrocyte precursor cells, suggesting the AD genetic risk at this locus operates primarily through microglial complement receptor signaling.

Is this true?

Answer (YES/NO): NO